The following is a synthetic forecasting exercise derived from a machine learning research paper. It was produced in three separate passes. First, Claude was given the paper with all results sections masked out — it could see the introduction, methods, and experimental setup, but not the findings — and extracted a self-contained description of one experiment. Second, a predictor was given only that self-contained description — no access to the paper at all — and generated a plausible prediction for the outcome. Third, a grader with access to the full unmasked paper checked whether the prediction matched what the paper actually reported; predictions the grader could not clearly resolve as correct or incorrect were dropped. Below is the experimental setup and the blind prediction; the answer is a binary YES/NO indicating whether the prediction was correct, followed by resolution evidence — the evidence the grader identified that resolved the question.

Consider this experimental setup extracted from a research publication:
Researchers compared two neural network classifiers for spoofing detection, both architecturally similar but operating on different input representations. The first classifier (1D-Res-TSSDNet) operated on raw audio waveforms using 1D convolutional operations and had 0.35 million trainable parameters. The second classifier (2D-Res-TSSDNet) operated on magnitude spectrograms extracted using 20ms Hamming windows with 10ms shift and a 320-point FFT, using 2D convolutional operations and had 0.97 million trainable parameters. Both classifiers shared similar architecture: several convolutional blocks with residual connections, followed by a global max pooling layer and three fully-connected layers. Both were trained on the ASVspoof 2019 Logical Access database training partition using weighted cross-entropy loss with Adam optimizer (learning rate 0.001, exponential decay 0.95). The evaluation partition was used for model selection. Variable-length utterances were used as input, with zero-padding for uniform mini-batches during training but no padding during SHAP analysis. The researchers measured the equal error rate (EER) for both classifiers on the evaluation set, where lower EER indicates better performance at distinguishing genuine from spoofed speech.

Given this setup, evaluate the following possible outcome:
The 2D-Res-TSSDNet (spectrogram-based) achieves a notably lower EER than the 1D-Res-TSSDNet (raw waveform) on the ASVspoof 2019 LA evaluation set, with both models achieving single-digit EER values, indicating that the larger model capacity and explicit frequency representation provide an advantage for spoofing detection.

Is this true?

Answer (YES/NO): YES